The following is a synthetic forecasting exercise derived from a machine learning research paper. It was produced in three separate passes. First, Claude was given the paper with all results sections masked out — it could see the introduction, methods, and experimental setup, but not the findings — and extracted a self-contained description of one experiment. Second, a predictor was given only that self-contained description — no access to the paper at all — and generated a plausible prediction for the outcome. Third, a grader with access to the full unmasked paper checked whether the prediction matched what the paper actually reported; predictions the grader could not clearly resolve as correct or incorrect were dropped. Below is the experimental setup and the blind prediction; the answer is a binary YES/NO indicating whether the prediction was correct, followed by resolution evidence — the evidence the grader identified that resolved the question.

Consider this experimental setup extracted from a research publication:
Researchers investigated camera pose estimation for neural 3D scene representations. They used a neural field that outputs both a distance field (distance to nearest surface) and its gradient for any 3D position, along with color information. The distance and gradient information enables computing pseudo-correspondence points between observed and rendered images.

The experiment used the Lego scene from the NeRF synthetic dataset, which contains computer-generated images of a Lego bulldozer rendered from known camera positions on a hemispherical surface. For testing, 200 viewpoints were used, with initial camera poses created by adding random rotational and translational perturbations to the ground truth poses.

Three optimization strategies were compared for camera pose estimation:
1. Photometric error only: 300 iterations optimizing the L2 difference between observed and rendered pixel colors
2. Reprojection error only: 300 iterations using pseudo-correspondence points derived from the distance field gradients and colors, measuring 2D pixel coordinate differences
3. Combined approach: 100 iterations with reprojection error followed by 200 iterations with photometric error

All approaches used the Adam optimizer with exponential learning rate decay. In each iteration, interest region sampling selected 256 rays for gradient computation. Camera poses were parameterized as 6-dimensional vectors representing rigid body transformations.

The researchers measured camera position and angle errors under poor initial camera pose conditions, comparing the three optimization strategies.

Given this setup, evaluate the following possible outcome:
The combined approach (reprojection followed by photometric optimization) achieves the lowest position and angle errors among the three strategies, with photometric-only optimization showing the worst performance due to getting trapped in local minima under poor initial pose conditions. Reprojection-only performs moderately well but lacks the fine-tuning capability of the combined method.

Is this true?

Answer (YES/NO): NO